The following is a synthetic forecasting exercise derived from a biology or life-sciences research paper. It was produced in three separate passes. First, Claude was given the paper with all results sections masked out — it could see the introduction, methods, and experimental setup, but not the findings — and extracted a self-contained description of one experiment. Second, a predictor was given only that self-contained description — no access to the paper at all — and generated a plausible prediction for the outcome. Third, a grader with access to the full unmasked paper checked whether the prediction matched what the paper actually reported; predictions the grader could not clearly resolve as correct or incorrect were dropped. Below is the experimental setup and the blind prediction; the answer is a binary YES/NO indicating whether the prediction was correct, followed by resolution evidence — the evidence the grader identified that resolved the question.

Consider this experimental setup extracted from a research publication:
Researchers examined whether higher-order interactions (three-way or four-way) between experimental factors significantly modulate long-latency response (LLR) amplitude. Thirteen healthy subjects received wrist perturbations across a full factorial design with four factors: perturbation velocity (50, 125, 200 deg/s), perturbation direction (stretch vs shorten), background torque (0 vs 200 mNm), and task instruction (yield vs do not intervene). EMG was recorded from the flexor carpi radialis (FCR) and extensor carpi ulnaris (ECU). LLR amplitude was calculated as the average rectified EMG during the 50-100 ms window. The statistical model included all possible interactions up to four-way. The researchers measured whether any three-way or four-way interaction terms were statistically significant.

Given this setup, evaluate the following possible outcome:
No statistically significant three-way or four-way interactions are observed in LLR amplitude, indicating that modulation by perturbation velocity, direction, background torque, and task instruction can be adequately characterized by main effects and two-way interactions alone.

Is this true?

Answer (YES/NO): NO